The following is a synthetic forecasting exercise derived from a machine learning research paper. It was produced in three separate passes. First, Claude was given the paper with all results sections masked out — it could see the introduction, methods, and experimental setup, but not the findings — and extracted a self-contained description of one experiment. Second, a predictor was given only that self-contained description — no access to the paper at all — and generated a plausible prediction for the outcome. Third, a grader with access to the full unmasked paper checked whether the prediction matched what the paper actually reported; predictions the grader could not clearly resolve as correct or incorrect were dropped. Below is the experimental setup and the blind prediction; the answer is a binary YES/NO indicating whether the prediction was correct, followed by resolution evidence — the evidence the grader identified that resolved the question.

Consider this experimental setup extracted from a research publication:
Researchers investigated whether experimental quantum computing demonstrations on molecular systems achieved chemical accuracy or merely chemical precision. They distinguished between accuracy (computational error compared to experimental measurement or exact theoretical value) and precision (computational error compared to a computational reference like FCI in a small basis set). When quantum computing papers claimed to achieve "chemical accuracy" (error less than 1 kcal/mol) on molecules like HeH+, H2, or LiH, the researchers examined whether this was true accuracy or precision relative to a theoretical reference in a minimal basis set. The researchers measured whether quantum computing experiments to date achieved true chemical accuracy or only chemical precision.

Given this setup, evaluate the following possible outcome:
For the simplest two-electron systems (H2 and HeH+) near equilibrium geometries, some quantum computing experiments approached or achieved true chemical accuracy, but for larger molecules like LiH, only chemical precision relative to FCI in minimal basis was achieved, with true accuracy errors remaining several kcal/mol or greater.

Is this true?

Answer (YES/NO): NO